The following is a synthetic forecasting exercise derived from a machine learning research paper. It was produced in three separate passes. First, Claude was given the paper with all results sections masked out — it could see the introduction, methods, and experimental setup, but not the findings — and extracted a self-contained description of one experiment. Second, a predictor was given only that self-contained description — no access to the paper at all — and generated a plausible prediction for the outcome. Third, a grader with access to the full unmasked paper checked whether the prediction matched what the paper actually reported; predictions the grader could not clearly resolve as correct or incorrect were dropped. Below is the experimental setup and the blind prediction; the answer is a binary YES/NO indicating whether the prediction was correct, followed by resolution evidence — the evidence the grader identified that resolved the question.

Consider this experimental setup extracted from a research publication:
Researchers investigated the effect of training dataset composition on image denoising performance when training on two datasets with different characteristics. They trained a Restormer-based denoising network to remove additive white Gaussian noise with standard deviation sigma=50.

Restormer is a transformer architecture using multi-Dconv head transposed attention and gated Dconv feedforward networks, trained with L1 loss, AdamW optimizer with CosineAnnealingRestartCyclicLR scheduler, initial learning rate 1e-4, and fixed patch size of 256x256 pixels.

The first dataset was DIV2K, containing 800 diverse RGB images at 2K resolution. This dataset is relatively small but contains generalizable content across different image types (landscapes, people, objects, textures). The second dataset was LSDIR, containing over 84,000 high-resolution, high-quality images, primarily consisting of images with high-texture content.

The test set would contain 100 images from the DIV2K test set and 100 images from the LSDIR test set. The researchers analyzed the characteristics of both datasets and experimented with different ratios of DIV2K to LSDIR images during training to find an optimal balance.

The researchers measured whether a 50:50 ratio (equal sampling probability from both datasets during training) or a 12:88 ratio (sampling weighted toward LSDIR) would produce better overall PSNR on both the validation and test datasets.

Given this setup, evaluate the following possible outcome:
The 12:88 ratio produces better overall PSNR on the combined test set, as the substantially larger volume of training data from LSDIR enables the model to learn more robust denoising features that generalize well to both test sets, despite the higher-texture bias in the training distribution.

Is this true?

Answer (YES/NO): YES